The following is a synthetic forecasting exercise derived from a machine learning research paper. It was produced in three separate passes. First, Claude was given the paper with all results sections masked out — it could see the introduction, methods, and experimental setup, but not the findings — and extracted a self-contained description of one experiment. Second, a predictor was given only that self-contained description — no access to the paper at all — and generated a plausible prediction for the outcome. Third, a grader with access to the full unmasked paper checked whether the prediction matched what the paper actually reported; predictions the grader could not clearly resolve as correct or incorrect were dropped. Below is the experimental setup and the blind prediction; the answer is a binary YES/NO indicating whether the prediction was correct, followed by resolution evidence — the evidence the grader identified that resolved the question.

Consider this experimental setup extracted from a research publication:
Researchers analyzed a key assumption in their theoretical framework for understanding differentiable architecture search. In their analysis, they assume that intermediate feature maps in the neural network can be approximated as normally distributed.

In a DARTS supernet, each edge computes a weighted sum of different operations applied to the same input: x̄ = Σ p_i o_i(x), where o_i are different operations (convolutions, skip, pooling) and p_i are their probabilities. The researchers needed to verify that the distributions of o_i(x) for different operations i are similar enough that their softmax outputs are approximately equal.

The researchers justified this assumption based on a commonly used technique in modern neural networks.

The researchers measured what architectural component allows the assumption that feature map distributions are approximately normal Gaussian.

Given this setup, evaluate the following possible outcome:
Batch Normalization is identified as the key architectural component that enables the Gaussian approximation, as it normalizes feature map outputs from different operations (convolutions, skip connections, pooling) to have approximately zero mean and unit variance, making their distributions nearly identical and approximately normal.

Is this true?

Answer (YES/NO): YES